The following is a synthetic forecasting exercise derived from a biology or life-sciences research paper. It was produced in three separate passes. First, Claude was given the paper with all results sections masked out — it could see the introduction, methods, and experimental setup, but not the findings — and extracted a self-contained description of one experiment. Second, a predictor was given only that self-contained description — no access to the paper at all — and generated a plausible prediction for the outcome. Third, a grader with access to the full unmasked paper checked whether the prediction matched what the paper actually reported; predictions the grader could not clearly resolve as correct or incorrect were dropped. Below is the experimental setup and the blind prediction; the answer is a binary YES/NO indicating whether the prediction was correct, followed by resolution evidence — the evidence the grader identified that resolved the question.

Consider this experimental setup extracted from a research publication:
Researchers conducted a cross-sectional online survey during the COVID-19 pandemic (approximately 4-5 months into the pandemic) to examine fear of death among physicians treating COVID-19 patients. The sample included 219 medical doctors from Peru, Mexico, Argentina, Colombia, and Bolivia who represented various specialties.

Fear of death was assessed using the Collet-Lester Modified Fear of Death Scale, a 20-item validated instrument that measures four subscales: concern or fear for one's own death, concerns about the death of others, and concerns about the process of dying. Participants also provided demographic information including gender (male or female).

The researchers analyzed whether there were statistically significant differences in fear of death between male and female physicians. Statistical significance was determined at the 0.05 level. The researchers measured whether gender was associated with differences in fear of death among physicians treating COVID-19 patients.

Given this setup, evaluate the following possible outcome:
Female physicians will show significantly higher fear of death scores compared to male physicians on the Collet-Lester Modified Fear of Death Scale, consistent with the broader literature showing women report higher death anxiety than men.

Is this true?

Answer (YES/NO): NO